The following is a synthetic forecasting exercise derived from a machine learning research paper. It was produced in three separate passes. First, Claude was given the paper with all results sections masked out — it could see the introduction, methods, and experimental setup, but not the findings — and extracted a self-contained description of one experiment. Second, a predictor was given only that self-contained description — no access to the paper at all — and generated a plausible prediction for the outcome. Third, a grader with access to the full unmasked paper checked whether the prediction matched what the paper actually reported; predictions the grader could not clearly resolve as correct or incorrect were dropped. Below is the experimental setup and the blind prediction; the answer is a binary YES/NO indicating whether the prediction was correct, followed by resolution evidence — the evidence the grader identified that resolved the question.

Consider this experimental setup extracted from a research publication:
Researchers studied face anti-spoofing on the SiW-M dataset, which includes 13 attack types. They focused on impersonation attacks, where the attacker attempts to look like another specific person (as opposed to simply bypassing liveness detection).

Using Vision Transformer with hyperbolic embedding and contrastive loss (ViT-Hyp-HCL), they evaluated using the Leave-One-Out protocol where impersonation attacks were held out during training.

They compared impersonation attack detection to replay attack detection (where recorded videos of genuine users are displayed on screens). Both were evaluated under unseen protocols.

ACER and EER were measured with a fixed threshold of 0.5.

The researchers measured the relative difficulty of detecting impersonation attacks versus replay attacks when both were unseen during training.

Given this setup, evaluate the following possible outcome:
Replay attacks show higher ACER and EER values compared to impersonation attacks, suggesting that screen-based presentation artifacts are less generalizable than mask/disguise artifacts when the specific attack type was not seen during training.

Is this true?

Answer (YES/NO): YES